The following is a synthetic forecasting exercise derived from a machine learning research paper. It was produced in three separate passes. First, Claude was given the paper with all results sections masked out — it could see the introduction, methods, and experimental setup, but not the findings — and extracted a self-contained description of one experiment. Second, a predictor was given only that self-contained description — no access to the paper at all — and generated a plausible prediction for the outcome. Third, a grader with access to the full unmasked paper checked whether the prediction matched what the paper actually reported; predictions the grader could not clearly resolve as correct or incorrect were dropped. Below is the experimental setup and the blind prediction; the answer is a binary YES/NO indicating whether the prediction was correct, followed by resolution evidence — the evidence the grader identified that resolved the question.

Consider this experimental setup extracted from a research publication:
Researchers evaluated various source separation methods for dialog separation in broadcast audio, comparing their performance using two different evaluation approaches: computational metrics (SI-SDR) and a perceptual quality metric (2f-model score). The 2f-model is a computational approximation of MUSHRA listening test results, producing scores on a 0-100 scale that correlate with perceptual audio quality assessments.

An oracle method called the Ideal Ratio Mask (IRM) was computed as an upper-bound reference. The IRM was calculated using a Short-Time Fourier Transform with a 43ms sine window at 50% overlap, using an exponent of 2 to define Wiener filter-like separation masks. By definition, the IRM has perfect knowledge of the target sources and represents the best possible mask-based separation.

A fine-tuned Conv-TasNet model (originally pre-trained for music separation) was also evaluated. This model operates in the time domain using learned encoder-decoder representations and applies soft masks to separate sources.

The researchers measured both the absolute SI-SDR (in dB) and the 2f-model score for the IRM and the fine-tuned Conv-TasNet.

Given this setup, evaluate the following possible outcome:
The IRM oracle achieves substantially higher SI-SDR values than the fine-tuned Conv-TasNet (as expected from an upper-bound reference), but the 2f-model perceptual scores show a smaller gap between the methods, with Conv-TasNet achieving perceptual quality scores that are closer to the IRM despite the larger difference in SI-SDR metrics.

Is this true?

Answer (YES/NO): NO